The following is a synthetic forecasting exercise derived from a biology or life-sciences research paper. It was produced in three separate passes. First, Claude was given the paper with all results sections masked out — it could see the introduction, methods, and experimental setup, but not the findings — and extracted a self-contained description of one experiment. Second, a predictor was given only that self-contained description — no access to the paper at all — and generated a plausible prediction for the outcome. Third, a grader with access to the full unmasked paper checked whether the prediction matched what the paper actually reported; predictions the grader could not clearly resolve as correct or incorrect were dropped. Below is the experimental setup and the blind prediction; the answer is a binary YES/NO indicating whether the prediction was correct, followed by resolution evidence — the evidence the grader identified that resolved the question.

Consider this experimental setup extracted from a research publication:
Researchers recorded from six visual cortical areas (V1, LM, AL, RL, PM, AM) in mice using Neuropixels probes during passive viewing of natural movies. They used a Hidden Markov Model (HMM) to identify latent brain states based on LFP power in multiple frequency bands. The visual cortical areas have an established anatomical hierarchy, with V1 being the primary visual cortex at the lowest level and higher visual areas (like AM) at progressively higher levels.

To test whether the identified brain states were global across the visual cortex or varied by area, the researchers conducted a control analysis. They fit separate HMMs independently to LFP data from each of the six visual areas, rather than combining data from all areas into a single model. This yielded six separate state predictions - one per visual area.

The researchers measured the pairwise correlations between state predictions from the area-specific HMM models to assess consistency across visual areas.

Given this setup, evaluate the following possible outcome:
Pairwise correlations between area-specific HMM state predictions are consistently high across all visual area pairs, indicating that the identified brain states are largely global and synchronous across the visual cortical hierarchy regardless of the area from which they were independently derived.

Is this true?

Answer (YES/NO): NO